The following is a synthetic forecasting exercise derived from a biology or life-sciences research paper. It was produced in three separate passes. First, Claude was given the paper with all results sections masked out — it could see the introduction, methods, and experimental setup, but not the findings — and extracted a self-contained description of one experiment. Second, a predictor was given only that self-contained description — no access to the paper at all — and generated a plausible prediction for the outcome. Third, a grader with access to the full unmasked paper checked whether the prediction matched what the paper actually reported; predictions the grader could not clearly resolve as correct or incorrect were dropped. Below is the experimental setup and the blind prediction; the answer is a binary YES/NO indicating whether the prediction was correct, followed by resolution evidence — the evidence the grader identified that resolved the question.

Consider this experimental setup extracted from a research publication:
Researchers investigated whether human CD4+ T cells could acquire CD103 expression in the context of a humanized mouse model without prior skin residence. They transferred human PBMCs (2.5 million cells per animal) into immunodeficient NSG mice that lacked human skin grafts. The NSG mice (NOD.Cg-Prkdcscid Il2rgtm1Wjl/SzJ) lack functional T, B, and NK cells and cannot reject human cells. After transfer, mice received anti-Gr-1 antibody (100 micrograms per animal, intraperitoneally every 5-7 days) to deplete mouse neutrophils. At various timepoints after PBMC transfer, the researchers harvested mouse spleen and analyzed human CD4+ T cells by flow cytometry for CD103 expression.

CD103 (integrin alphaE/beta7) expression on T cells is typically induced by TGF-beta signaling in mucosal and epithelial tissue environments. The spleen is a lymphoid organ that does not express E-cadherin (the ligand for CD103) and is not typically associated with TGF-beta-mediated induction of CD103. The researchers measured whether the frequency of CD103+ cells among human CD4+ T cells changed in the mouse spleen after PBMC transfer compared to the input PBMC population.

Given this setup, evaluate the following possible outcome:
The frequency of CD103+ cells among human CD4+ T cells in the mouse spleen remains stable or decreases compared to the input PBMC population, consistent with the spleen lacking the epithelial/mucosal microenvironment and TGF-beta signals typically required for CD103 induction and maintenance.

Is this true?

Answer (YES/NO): YES